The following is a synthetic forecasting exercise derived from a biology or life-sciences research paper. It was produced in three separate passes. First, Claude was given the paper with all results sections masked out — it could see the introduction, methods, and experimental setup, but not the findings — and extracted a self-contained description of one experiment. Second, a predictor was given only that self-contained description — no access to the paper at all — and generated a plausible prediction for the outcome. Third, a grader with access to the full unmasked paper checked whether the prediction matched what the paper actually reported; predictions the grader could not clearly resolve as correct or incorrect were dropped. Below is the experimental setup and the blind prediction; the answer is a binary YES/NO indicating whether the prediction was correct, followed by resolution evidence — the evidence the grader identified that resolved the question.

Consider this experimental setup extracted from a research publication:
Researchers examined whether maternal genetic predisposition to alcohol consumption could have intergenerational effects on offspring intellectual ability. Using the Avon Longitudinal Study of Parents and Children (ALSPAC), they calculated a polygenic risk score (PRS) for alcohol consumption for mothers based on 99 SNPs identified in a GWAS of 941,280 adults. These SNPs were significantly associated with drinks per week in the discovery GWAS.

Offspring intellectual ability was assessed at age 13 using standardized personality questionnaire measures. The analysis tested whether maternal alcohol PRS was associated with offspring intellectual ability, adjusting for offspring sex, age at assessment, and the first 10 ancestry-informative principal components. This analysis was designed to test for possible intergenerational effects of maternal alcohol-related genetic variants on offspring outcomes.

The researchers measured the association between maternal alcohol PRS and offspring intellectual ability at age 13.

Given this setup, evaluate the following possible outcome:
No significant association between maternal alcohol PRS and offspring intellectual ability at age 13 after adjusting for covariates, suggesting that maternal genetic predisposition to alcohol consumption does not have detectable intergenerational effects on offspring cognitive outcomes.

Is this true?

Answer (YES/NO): NO